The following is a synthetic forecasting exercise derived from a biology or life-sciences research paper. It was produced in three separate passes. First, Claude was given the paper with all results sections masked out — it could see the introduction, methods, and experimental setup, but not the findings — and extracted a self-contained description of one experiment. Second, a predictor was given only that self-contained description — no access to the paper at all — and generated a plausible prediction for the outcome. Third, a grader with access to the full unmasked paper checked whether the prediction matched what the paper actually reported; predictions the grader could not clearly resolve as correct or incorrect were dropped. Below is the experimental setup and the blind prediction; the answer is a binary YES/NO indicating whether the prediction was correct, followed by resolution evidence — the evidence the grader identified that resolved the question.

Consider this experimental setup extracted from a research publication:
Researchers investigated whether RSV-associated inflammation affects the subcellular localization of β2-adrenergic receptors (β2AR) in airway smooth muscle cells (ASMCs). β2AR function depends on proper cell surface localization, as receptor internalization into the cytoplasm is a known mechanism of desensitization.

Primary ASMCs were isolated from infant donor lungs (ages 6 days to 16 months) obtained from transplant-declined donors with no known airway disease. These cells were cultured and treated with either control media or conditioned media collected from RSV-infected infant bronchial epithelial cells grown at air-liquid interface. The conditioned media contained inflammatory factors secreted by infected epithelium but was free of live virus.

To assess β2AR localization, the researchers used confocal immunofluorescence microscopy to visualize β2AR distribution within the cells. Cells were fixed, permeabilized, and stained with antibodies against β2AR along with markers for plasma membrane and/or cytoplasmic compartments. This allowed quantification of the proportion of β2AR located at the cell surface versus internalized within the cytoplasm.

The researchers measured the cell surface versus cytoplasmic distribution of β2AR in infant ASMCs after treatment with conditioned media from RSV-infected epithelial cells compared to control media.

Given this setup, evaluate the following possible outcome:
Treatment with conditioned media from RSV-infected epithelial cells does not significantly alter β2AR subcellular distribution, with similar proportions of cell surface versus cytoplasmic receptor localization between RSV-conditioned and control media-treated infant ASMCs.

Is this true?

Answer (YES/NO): NO